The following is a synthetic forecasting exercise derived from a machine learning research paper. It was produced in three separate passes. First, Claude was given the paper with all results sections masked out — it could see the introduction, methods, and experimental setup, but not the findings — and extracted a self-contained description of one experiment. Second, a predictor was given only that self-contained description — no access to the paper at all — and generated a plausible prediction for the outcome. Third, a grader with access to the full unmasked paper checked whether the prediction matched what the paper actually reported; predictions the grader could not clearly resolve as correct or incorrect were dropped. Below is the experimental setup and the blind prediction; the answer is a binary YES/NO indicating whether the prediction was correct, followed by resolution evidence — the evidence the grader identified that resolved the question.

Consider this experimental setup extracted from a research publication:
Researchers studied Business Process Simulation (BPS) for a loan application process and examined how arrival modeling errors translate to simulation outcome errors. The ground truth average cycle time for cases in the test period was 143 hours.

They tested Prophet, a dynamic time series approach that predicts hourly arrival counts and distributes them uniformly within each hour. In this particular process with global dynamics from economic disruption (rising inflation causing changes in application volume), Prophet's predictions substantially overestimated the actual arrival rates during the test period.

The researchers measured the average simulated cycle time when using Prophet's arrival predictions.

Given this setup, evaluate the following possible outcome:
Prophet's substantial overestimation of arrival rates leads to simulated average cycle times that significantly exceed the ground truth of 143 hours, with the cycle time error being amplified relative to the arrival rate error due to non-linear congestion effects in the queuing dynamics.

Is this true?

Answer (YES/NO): NO